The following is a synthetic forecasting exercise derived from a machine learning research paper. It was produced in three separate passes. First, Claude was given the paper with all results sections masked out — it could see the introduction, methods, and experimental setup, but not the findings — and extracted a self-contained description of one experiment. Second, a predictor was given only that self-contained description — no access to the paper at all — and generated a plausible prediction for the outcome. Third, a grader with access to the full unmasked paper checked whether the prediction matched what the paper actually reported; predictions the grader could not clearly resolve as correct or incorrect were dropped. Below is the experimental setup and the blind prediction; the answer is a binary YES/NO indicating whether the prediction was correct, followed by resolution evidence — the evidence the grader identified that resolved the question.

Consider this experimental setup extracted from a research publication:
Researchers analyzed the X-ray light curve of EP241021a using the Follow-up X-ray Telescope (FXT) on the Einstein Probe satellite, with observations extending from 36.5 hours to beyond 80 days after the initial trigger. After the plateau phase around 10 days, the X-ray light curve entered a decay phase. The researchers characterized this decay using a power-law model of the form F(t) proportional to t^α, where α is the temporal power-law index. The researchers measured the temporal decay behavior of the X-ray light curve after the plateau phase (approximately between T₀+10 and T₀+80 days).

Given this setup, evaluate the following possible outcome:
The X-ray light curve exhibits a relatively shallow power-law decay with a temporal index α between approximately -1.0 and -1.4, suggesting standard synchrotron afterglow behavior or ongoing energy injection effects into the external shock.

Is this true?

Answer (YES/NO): NO